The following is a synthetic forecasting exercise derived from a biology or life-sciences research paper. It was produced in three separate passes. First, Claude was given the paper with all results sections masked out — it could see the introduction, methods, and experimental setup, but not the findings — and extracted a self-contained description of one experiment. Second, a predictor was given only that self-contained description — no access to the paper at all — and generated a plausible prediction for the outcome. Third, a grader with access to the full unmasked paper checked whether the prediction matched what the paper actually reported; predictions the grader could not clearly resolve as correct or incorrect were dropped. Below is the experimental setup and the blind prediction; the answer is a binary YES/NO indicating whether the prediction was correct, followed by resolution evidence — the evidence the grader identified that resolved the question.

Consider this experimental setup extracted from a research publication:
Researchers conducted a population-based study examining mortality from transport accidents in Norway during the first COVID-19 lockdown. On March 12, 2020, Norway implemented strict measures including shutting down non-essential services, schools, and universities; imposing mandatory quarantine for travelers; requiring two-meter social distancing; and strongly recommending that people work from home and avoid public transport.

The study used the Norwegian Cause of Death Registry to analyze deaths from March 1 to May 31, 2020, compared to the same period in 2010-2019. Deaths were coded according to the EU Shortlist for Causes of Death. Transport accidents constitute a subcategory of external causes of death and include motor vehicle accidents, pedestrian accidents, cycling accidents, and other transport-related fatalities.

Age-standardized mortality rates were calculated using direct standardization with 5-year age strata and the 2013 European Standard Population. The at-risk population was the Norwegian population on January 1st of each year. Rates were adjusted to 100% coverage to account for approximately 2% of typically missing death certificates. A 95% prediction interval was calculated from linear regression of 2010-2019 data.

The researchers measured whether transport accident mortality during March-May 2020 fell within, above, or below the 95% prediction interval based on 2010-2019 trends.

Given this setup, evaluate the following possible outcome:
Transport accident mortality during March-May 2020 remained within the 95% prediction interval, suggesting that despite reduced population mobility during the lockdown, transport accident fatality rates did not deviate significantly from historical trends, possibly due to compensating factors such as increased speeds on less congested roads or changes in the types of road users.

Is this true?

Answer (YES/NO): YES